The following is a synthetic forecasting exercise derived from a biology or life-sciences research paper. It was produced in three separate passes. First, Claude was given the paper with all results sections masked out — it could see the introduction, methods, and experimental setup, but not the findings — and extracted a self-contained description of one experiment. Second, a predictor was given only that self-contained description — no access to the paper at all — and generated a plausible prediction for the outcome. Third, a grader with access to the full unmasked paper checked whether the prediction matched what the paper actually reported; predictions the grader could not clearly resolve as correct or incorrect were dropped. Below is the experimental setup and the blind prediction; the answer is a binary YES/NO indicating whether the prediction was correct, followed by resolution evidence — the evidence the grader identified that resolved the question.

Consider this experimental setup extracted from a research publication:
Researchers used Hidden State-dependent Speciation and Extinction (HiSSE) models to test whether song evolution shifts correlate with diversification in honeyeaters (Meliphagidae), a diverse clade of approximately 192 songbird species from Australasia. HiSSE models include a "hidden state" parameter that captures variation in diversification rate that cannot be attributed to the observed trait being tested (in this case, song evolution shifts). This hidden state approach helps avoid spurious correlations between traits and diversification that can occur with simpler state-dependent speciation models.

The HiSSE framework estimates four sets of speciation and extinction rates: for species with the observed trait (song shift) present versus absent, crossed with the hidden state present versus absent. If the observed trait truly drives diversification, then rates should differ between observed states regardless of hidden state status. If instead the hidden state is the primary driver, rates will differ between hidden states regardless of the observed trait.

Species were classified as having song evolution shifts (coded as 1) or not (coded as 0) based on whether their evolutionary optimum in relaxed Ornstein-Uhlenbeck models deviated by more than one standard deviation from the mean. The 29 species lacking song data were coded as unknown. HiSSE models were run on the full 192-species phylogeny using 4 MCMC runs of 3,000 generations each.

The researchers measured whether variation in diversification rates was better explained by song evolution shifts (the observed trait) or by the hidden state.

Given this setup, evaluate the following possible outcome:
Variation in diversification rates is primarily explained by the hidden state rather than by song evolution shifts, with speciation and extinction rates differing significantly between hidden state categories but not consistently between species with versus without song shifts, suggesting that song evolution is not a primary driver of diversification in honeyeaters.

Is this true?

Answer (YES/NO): YES